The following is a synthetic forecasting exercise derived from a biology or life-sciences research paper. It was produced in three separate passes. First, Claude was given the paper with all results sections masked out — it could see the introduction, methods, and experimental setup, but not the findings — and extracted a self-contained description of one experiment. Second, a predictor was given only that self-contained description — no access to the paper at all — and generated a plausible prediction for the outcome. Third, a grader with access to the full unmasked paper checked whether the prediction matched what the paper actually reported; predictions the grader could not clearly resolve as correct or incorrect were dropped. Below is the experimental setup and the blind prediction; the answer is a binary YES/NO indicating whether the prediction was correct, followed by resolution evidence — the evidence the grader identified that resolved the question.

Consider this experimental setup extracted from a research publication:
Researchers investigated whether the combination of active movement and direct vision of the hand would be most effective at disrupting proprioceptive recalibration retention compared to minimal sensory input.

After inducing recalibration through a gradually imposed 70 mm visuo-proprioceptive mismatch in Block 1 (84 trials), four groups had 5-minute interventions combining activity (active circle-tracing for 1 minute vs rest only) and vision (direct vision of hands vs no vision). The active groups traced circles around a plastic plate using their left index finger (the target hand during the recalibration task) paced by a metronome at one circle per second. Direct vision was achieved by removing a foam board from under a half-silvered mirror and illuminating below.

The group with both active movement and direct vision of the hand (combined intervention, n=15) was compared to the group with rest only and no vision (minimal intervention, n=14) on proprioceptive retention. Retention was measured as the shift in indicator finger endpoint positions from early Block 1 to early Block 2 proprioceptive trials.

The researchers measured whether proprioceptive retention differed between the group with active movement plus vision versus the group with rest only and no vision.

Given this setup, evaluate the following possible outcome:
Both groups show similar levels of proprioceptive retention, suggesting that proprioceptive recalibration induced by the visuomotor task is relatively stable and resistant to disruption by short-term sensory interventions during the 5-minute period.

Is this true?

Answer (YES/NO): YES